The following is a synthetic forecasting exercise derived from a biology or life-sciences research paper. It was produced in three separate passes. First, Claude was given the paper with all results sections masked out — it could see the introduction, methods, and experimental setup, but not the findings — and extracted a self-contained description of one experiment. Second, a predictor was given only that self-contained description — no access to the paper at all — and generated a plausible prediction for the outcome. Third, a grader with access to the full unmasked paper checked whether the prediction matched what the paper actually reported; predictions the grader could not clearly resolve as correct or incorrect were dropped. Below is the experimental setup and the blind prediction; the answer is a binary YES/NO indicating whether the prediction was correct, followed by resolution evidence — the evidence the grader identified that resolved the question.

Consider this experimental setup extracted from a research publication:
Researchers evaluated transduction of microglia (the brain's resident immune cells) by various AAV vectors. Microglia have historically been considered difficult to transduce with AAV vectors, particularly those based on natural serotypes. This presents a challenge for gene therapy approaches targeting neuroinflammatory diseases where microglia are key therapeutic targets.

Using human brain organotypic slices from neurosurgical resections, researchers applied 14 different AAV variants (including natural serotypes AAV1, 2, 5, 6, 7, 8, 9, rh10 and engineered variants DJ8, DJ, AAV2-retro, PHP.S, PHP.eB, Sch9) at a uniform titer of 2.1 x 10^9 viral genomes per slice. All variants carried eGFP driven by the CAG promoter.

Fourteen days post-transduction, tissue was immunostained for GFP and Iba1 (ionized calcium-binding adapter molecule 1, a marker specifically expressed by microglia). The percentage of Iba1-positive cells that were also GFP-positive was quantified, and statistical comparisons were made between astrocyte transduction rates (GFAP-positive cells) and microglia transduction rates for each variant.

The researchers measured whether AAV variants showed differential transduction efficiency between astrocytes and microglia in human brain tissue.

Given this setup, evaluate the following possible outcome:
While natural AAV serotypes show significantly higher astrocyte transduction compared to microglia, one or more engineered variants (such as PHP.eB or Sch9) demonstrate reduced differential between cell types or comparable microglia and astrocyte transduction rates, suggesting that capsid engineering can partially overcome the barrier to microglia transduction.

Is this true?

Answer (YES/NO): NO